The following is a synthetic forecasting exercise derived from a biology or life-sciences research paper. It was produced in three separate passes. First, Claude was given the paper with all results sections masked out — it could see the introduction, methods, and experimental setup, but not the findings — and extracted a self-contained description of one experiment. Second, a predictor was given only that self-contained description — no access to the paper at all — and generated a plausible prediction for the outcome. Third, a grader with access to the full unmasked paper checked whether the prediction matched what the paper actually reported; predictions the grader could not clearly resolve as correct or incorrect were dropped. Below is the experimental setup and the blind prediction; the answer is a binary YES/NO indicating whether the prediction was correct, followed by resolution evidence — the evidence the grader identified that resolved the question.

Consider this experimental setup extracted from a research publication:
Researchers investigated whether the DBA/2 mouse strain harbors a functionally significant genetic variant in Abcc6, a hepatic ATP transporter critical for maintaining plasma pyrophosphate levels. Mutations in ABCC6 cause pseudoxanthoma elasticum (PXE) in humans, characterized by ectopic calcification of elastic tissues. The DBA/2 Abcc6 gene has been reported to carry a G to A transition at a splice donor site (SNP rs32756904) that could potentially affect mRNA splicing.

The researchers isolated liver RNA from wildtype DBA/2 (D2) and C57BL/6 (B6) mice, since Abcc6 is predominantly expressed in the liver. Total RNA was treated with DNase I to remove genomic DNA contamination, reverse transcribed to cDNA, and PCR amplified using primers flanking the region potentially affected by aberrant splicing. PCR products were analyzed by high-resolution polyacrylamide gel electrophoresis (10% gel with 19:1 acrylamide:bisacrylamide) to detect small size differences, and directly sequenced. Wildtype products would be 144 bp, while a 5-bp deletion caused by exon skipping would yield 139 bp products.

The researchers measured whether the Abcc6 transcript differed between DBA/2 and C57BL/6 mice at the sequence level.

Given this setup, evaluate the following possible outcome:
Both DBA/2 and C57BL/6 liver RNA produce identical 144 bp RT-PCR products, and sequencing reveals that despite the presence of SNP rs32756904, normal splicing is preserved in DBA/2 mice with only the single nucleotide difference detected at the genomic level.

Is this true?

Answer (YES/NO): NO